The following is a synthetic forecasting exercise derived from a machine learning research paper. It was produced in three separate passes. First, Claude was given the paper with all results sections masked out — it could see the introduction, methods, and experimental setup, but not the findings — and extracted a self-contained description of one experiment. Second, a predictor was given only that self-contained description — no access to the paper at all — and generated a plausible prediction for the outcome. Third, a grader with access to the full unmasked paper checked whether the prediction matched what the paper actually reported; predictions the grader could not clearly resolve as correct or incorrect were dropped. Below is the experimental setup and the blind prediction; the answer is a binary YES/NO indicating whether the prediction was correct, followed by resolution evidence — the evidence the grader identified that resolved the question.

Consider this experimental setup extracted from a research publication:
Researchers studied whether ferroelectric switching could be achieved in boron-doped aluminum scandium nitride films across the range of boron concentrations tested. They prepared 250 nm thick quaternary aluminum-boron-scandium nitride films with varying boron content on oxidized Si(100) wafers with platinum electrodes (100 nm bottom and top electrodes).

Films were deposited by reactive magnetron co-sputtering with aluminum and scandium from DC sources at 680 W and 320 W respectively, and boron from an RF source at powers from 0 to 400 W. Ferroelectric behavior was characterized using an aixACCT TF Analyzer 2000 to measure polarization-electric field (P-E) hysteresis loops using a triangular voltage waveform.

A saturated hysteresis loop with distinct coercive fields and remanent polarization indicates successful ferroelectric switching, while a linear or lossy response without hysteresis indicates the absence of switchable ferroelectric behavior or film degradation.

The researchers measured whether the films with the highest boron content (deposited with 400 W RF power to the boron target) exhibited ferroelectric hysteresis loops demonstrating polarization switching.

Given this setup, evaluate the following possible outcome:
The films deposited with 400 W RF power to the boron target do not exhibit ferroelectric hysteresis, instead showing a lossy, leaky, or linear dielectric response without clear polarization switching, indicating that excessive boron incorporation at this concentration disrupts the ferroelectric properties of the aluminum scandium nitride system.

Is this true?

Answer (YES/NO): NO